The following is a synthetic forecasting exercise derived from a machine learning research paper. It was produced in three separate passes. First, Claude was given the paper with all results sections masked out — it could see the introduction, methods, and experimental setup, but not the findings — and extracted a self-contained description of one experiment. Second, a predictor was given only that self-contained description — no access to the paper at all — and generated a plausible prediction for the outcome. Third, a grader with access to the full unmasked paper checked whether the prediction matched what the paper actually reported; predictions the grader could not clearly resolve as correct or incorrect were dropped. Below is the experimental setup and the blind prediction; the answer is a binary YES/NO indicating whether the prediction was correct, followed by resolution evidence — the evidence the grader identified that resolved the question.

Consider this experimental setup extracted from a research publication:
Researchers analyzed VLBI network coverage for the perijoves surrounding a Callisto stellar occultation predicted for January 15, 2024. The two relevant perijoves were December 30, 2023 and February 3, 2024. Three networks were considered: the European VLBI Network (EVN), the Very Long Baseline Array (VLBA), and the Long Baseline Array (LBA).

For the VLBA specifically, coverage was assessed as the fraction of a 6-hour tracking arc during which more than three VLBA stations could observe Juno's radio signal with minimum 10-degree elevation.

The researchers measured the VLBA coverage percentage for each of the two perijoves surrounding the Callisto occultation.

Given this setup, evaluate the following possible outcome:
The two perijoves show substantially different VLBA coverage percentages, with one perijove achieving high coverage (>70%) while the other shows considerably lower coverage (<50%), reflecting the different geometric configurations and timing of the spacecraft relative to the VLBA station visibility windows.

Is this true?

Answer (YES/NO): YES